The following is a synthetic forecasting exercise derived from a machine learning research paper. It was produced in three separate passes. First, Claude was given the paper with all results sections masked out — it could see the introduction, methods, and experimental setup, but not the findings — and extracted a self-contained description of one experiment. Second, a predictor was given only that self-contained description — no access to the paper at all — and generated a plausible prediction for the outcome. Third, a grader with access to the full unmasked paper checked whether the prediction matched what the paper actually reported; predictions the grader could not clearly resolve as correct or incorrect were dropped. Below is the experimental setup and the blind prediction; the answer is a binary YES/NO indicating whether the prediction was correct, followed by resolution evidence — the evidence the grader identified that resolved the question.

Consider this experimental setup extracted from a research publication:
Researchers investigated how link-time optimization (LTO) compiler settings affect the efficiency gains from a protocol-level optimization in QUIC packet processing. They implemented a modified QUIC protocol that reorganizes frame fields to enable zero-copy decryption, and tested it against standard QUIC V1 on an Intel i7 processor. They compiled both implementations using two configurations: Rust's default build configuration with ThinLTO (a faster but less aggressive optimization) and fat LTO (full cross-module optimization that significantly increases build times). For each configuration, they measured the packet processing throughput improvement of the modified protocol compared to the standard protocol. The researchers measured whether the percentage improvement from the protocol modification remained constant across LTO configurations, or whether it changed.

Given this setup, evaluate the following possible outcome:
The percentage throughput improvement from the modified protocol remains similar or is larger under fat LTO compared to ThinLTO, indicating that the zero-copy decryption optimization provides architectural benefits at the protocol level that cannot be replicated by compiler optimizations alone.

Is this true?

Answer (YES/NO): YES